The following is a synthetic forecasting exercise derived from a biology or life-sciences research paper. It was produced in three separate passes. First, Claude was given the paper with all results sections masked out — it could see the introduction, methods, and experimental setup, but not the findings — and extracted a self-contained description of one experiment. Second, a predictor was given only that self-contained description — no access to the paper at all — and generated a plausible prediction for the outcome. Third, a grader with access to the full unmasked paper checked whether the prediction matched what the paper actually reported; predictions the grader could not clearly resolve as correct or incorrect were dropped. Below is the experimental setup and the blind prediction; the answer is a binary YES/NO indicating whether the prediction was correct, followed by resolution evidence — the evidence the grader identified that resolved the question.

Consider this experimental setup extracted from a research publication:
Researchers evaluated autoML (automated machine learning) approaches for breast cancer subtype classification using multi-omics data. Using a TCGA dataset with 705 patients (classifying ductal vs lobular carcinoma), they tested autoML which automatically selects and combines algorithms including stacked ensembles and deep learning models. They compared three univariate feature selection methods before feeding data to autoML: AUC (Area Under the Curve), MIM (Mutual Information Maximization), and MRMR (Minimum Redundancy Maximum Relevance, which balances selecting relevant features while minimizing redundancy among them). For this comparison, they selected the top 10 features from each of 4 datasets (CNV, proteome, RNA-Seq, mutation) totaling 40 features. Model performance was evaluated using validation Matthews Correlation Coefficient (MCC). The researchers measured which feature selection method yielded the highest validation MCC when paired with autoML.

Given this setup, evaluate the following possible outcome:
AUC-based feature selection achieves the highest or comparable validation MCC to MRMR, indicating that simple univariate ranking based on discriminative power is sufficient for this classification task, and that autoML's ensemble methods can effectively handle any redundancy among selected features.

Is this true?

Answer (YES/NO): YES